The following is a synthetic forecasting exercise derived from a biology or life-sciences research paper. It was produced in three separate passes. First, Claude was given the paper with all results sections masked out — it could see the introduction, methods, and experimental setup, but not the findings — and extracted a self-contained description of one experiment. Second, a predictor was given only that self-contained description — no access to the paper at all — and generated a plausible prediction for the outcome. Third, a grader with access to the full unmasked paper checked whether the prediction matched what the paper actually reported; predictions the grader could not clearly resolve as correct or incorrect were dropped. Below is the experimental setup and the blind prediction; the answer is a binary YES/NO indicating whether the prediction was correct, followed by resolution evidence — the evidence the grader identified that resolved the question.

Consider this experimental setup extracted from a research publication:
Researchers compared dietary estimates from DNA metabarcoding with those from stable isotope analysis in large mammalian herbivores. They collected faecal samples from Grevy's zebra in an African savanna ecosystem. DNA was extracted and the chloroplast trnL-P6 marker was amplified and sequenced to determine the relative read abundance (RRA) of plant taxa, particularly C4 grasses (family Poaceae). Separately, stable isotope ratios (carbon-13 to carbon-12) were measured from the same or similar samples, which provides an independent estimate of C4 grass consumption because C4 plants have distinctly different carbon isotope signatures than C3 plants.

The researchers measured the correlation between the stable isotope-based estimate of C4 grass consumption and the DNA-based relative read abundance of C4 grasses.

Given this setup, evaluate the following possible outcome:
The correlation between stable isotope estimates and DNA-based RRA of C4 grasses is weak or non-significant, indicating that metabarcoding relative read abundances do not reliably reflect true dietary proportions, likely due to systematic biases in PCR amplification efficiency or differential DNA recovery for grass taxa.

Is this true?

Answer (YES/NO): NO